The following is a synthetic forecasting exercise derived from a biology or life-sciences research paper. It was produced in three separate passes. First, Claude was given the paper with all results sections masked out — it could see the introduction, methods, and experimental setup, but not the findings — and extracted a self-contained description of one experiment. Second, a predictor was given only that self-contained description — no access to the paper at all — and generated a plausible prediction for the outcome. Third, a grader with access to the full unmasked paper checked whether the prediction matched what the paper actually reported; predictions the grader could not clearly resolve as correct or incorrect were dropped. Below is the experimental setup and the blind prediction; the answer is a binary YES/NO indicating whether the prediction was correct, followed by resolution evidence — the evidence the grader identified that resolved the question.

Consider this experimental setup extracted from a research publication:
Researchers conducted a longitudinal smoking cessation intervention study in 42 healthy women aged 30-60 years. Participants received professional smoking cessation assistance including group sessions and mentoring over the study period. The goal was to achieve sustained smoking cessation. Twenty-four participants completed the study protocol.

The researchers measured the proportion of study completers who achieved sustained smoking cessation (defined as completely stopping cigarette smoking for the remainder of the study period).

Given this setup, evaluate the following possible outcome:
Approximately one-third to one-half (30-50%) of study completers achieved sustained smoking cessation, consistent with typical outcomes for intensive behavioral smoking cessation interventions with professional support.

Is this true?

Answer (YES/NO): NO